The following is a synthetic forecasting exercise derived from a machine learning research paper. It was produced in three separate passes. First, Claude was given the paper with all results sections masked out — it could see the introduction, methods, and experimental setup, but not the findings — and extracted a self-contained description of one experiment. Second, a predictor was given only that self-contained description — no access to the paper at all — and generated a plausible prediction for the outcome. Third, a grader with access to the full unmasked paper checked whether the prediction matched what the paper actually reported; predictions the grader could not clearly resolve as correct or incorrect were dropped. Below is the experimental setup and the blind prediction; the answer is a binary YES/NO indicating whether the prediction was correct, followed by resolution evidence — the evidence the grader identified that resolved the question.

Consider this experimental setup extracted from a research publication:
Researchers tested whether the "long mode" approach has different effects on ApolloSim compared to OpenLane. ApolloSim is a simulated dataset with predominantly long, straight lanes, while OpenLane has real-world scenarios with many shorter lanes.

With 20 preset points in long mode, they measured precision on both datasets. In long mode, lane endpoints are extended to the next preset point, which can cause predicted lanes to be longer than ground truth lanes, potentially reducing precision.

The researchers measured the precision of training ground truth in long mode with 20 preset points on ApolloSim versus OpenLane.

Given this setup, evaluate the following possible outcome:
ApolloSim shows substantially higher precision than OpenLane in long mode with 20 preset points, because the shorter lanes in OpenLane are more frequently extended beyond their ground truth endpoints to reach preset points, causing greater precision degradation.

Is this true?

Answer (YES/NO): YES